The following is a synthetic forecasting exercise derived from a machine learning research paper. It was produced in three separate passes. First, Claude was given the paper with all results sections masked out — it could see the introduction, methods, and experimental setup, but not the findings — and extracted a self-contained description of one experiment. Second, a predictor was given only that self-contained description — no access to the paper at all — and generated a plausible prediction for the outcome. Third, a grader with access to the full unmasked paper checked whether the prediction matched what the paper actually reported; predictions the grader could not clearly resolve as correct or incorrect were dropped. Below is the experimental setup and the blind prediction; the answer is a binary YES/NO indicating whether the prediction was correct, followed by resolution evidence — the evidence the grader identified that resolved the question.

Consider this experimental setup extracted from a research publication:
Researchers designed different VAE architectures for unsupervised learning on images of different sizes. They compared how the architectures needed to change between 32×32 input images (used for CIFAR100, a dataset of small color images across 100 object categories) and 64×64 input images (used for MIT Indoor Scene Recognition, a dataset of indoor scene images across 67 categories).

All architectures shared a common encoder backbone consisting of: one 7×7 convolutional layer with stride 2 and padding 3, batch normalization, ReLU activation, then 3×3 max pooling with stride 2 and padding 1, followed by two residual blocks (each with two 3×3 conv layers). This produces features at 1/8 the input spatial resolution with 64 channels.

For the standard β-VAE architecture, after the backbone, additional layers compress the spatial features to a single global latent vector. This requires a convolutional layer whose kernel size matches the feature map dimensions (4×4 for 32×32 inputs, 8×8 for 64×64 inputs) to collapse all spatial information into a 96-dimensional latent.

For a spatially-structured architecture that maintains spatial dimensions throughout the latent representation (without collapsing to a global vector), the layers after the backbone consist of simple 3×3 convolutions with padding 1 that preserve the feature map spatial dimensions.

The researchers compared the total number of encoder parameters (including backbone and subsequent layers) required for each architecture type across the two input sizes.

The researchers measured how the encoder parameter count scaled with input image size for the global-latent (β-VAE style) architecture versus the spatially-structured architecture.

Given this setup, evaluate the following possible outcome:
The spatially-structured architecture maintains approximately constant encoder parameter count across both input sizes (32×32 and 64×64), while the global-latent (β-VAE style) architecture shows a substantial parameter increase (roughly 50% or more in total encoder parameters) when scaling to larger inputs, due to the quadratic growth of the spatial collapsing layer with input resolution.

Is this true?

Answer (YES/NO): YES